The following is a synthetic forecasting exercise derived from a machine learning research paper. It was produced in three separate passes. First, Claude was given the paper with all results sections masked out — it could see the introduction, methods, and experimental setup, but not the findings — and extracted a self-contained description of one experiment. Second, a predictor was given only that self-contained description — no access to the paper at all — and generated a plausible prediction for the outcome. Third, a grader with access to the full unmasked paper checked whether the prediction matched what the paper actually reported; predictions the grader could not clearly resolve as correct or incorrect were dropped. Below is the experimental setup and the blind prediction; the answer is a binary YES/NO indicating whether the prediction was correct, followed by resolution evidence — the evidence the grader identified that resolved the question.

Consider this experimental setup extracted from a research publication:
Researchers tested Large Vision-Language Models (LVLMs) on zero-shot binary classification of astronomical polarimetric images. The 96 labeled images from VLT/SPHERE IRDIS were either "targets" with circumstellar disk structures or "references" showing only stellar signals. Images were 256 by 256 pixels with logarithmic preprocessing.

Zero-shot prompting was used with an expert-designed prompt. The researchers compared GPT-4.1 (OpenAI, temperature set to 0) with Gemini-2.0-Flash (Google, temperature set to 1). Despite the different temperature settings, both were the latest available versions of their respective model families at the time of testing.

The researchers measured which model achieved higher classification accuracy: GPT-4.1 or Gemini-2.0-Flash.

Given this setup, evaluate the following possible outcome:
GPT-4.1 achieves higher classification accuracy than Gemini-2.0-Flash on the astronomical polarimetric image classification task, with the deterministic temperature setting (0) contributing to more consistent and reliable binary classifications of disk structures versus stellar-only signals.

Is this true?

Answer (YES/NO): NO